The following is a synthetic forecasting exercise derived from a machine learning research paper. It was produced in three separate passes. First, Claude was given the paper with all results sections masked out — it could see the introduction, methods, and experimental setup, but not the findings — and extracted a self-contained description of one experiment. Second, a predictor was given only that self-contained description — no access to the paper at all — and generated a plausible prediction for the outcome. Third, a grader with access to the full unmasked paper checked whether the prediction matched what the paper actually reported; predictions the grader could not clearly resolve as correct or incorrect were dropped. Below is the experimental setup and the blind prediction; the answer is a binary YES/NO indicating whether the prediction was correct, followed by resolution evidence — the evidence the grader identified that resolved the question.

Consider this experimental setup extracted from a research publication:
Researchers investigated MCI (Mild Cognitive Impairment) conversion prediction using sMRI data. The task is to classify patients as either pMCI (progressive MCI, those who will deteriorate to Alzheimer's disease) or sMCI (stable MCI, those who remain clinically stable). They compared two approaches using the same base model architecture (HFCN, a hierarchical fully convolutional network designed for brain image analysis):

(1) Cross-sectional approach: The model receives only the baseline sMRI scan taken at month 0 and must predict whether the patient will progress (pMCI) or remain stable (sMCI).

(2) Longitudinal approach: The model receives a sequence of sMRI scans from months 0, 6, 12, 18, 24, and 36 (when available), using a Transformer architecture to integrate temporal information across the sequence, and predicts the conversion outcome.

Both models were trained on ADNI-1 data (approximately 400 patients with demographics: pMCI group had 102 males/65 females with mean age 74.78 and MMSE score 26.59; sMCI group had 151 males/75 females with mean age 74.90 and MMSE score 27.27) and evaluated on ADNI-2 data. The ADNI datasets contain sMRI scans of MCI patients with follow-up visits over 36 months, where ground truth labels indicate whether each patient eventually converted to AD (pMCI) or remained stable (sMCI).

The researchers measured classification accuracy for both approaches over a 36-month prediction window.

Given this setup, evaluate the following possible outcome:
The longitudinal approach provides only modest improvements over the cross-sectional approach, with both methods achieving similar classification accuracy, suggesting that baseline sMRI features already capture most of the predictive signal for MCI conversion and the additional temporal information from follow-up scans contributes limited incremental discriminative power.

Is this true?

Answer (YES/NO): NO